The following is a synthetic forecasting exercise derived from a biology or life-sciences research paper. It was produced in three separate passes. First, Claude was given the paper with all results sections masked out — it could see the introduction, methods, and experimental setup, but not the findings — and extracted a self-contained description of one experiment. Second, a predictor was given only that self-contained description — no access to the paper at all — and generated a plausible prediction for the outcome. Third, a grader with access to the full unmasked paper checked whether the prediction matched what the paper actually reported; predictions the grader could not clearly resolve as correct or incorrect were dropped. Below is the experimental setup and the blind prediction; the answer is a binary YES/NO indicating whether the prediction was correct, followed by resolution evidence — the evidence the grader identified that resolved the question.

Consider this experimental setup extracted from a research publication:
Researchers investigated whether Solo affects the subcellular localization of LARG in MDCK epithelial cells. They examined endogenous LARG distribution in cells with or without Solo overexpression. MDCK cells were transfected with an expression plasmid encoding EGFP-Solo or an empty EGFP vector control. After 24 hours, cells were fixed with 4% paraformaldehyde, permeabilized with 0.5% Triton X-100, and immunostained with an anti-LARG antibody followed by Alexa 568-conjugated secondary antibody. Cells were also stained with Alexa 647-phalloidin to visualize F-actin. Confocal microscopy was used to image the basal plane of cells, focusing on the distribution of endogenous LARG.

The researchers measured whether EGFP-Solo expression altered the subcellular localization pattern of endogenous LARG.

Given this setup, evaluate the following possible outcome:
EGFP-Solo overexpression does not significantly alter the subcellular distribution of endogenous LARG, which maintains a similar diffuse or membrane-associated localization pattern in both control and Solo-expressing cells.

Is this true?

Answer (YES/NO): NO